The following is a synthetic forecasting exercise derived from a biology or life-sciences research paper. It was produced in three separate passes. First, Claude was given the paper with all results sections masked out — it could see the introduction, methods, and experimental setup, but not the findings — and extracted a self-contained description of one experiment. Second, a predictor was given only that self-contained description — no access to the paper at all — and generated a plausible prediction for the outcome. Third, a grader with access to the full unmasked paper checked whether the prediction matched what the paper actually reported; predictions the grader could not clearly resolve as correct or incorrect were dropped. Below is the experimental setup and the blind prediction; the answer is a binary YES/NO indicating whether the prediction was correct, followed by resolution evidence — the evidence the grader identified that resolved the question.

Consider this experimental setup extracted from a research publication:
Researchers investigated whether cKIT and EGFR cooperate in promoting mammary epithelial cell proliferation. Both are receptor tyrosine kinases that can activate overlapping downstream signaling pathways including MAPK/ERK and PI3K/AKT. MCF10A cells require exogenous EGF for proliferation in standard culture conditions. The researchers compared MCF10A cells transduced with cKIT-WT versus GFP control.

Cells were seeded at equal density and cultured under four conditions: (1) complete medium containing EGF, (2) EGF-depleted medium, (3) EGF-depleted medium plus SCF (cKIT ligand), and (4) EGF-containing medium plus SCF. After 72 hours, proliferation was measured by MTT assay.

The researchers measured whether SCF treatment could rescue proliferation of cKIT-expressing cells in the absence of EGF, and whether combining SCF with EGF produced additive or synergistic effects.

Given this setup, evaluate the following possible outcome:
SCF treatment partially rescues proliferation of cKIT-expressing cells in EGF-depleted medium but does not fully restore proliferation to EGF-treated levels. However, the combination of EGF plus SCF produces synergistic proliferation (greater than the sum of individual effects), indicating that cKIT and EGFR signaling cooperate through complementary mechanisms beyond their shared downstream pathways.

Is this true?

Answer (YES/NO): YES